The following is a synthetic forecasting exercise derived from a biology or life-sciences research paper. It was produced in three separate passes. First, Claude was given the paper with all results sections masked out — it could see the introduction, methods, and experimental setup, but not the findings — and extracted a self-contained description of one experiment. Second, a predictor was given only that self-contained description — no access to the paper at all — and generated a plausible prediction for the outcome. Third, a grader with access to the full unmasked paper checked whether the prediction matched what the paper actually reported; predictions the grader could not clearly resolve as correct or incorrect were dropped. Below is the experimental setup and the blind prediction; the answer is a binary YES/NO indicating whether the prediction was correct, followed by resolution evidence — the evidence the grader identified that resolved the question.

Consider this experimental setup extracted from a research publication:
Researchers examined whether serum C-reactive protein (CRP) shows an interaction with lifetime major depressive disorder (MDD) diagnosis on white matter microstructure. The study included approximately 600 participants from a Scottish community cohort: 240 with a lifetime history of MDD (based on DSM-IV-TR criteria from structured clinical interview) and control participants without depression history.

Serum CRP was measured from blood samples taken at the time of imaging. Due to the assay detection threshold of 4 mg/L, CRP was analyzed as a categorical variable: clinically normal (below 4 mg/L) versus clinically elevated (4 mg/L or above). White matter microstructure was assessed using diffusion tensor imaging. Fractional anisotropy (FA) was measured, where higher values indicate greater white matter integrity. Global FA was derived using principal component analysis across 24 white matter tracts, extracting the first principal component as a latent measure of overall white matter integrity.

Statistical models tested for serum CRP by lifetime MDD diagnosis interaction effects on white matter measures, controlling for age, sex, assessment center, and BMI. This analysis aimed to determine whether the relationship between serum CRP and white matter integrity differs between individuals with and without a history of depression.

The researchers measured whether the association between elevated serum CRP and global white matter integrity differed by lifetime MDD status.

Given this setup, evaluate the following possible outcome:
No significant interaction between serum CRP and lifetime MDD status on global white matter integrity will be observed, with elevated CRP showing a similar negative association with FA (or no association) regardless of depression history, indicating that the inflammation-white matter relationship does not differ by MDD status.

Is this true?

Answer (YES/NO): YES